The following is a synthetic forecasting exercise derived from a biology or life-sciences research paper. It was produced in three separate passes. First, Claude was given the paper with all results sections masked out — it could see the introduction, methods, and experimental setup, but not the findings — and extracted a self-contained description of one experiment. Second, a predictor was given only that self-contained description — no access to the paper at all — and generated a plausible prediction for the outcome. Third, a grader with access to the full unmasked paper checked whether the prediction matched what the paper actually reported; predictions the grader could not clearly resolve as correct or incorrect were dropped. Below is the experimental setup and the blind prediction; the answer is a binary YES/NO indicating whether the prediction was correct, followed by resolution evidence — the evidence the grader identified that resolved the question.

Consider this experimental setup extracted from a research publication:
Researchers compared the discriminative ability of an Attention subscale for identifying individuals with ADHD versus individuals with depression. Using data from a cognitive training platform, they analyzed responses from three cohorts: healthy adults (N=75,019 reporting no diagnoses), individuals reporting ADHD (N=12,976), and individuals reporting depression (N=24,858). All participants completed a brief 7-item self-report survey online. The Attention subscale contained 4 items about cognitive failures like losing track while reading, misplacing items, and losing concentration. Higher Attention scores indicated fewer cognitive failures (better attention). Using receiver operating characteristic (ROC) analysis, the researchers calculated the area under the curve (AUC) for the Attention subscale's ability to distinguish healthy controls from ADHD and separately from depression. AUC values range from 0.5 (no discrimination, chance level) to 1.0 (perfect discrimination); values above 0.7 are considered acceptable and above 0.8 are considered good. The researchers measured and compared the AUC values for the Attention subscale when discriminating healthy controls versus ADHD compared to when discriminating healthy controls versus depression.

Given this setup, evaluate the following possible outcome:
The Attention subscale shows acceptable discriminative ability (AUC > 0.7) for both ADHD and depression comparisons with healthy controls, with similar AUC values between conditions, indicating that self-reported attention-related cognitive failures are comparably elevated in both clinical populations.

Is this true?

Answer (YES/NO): NO